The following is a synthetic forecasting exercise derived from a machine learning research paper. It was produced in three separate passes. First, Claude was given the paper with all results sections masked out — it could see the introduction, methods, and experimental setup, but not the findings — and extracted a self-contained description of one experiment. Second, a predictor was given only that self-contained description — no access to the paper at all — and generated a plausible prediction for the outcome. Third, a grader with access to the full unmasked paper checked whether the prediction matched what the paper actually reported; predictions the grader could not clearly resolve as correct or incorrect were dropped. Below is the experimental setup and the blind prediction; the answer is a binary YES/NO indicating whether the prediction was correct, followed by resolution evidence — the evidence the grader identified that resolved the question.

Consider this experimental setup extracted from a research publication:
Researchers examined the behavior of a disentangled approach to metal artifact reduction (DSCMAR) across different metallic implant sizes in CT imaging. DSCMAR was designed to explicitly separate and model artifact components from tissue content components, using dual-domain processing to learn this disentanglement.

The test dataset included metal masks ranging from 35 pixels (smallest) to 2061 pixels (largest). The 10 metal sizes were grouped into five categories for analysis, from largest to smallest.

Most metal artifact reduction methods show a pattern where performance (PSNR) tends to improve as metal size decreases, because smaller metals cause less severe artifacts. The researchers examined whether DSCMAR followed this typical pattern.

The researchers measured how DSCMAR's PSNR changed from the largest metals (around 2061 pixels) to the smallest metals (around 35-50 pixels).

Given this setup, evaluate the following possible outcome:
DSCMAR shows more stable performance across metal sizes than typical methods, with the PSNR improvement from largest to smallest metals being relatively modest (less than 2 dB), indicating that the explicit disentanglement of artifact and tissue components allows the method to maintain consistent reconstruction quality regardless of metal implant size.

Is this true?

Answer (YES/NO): NO